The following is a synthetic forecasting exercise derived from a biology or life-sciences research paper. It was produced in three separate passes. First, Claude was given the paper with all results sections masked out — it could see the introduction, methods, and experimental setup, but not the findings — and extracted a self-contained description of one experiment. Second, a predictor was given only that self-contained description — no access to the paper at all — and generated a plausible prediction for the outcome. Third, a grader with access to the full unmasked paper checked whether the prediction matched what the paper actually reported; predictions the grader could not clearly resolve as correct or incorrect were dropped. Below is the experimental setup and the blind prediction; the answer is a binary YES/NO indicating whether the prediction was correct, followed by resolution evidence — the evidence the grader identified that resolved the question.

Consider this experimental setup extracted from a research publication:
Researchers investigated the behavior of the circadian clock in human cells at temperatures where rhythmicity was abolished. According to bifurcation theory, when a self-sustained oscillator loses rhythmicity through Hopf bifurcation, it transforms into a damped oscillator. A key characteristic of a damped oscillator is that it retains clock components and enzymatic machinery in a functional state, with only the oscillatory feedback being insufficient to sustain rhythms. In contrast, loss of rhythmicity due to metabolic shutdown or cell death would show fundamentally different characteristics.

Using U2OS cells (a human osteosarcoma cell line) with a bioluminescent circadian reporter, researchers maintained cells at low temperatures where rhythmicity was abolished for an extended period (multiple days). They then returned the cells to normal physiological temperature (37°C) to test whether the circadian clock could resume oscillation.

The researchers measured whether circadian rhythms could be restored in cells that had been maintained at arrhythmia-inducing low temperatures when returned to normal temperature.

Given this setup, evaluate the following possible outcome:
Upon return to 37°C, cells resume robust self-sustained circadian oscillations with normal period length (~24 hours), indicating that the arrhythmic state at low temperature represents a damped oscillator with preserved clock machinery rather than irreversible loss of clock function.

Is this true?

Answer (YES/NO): YES